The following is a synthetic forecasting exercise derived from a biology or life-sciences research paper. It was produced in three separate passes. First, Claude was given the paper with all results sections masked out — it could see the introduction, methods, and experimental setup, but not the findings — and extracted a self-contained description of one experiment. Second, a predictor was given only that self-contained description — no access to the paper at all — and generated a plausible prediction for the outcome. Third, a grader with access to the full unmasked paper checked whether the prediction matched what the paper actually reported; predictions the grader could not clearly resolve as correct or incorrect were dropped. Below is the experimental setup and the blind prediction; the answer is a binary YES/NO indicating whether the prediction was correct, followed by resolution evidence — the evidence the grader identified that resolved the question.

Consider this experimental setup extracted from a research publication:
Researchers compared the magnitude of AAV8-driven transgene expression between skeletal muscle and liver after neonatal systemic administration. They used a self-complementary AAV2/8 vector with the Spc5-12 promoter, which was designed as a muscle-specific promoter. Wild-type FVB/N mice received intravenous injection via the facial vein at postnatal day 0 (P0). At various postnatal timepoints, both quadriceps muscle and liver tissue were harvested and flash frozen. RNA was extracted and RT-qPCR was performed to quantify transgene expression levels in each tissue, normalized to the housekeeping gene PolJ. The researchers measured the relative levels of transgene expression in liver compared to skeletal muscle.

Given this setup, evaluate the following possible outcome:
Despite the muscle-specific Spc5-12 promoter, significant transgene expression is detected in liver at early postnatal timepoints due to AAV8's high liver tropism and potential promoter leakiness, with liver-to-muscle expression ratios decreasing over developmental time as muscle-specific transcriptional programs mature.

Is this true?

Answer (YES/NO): NO